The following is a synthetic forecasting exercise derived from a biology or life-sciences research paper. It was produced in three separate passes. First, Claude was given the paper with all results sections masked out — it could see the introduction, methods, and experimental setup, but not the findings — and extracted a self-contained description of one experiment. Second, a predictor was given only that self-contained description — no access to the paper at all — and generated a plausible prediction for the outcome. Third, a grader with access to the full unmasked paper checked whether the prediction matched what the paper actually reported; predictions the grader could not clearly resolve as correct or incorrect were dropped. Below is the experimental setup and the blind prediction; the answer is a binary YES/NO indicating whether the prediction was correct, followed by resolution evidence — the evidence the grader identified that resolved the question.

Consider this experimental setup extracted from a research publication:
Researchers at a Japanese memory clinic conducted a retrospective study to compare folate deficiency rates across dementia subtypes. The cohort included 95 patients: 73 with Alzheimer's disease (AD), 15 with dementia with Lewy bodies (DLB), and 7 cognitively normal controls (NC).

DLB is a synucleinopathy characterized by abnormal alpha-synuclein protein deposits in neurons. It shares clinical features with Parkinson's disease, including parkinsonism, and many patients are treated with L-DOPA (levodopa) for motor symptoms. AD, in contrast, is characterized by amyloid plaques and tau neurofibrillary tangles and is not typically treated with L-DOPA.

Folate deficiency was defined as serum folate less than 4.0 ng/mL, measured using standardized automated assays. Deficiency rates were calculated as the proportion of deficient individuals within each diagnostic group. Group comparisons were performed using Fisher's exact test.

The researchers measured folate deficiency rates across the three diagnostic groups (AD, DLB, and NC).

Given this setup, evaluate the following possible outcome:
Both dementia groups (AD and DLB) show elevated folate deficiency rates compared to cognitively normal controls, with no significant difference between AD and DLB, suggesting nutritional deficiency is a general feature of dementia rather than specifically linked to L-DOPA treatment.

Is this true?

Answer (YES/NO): NO